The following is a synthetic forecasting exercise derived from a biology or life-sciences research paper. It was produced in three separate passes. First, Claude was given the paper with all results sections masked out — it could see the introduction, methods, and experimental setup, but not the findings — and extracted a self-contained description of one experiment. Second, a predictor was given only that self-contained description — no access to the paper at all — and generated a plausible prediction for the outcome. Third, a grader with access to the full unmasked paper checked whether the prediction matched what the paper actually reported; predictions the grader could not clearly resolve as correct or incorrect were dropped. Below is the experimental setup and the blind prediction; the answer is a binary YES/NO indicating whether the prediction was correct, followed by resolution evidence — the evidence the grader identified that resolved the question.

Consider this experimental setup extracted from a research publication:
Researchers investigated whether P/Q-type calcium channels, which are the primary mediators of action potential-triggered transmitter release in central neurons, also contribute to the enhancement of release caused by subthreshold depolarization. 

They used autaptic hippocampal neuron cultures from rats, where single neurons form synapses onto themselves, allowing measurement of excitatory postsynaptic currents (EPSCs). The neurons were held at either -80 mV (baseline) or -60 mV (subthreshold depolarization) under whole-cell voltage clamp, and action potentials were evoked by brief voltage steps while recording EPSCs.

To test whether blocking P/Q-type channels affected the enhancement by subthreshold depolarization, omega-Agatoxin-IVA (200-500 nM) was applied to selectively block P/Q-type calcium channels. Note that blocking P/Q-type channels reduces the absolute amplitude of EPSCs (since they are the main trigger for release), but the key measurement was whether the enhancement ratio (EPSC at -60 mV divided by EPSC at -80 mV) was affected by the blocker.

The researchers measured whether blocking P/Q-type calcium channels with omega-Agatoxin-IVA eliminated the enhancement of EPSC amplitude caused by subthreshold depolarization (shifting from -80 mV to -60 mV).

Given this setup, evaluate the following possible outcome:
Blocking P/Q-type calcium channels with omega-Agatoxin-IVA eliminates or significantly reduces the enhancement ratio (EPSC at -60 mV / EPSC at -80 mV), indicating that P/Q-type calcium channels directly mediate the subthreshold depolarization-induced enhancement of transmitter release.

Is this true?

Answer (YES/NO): NO